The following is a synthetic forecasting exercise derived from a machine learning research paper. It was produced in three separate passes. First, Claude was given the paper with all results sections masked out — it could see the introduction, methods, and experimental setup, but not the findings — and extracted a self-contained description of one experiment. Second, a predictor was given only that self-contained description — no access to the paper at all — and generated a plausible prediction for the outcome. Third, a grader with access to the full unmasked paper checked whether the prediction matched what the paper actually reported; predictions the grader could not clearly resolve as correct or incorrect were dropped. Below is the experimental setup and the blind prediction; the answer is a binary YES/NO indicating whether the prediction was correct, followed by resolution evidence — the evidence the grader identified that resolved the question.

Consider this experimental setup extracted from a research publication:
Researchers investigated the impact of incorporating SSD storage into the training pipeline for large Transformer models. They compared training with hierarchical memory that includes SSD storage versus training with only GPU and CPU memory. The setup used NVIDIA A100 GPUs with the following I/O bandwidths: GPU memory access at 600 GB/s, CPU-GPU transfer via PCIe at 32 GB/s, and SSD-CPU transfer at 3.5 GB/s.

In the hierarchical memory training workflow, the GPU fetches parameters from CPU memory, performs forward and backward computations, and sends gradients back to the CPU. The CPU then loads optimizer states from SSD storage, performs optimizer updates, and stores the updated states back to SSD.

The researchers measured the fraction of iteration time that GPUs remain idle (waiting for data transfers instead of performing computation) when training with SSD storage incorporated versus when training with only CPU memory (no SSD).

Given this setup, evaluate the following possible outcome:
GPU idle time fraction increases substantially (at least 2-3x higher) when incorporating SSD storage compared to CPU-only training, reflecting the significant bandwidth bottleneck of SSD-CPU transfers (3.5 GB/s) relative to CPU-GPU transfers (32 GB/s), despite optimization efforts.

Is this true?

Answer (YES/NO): YES